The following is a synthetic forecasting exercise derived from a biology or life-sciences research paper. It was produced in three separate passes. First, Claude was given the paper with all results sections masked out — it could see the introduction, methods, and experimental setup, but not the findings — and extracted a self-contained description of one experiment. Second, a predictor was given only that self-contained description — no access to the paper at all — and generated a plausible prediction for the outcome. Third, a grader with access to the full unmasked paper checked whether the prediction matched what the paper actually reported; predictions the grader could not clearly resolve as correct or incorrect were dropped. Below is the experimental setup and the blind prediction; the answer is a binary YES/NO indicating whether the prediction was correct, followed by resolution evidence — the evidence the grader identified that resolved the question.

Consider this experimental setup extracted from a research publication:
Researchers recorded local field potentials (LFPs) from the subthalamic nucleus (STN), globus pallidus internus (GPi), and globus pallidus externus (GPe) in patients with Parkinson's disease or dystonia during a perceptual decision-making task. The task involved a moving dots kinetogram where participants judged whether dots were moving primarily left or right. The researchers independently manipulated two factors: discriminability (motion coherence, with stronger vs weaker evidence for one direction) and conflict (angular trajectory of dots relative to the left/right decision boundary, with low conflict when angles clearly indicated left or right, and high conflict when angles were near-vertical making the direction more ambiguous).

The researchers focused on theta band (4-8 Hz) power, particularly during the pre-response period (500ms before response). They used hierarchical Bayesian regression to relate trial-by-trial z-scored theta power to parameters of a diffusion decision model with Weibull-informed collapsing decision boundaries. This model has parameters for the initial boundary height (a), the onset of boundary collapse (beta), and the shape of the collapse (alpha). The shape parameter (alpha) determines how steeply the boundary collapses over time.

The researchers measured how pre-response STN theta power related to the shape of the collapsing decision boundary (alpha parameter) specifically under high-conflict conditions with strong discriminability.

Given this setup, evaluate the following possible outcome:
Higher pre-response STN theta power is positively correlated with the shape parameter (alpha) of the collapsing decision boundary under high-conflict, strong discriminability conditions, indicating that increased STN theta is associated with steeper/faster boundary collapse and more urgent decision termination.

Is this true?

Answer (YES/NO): NO